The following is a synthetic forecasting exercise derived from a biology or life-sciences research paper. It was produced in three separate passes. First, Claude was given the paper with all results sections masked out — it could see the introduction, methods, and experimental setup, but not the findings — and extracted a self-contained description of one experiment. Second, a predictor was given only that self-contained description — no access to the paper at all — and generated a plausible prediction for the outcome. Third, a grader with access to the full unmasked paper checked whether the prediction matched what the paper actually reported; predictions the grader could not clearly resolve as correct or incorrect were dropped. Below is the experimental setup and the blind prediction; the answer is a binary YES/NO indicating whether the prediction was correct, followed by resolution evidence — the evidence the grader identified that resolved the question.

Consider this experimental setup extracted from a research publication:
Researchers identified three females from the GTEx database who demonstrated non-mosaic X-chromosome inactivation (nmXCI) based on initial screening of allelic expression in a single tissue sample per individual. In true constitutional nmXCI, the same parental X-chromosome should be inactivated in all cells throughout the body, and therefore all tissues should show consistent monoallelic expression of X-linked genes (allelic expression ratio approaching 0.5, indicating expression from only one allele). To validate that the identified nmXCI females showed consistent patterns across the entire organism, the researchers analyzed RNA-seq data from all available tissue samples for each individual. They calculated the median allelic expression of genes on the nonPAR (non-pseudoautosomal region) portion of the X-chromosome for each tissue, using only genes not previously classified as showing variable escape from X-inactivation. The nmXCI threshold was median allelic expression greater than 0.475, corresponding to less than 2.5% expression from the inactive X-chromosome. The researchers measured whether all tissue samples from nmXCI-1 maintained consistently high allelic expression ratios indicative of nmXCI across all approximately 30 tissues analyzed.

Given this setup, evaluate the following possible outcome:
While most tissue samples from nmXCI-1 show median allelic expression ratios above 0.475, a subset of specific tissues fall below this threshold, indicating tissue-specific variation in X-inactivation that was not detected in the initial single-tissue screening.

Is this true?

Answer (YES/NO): NO